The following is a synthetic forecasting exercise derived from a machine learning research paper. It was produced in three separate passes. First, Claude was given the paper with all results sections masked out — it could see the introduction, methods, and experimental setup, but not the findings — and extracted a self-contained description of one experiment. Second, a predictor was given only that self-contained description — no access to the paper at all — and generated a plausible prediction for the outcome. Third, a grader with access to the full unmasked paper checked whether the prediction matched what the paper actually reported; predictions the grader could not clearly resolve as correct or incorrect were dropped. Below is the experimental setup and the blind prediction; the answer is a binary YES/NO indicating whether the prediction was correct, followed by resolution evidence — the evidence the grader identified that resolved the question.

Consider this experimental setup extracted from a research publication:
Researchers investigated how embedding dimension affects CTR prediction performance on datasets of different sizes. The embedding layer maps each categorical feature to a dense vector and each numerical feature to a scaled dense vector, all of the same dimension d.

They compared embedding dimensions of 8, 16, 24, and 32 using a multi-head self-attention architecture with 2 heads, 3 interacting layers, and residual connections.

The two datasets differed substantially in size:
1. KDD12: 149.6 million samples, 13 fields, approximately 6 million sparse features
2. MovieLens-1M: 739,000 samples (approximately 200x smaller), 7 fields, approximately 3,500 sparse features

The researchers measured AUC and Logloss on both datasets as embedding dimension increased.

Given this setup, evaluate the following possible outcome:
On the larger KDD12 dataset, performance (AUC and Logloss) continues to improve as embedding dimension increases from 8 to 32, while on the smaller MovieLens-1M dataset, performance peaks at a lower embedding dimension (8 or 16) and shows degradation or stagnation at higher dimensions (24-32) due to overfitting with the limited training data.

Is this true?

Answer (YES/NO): YES